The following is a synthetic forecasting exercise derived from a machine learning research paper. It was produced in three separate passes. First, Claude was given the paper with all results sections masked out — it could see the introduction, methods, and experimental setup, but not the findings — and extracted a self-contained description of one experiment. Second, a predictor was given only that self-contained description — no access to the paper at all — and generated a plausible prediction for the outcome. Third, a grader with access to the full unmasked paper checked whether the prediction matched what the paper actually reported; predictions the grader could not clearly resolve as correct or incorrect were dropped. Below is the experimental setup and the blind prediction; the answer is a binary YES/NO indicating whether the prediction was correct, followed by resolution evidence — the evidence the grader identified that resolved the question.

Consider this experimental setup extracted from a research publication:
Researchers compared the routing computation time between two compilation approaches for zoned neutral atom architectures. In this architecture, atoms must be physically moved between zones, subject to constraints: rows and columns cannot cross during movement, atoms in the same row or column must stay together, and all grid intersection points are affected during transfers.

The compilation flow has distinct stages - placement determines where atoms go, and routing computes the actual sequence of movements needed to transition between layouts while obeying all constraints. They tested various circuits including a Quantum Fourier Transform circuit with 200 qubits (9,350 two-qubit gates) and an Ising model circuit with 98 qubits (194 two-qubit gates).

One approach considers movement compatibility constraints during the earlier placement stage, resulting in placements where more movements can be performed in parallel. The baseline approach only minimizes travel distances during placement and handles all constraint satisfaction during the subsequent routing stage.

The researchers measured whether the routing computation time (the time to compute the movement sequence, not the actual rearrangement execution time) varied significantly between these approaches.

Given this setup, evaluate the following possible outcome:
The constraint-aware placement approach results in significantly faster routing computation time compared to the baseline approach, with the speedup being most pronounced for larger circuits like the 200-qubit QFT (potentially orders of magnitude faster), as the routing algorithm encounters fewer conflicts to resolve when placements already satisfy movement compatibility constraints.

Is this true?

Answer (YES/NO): NO